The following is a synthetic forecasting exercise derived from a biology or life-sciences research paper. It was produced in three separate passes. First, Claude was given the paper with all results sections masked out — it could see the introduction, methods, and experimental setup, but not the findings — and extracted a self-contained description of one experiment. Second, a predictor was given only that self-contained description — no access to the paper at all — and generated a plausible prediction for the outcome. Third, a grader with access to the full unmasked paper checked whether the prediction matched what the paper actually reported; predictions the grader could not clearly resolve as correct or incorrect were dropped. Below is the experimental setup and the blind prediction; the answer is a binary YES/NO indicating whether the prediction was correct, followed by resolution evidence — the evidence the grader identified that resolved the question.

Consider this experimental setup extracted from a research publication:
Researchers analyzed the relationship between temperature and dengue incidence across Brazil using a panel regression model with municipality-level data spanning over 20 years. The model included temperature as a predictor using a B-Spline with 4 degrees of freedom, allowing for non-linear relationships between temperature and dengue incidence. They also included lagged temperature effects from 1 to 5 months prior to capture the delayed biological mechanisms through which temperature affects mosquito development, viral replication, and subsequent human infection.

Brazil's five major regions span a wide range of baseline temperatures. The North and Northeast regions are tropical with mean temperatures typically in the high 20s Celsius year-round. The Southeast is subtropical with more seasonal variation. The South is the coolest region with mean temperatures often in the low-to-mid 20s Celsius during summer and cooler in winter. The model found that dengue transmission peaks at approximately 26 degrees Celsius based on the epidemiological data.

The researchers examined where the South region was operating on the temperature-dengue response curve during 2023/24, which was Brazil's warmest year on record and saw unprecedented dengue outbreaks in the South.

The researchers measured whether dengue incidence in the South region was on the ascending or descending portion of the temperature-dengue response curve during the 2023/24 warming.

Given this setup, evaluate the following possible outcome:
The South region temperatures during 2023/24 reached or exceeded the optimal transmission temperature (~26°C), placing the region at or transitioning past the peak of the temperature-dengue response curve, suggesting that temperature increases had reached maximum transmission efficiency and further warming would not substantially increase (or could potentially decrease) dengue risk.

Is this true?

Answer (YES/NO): NO